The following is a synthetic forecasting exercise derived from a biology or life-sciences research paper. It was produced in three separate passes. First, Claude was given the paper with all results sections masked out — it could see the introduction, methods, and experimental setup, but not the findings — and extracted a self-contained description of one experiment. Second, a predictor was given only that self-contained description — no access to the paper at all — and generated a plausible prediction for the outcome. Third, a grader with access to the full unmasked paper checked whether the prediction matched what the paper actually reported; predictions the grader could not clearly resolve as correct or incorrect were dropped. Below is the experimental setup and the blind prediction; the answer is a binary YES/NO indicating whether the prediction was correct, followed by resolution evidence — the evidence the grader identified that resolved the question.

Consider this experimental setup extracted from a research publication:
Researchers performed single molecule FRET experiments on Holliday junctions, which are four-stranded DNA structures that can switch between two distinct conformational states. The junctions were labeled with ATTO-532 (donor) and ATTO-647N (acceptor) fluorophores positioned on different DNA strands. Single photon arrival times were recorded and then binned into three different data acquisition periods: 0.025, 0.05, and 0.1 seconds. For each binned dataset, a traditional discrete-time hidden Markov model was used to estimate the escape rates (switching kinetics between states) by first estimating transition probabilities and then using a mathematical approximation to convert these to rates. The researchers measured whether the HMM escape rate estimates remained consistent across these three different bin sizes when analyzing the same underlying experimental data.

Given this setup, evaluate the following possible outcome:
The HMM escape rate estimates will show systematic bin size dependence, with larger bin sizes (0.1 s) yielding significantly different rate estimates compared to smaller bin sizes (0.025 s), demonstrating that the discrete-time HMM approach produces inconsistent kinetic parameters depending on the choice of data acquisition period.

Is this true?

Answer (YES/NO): YES